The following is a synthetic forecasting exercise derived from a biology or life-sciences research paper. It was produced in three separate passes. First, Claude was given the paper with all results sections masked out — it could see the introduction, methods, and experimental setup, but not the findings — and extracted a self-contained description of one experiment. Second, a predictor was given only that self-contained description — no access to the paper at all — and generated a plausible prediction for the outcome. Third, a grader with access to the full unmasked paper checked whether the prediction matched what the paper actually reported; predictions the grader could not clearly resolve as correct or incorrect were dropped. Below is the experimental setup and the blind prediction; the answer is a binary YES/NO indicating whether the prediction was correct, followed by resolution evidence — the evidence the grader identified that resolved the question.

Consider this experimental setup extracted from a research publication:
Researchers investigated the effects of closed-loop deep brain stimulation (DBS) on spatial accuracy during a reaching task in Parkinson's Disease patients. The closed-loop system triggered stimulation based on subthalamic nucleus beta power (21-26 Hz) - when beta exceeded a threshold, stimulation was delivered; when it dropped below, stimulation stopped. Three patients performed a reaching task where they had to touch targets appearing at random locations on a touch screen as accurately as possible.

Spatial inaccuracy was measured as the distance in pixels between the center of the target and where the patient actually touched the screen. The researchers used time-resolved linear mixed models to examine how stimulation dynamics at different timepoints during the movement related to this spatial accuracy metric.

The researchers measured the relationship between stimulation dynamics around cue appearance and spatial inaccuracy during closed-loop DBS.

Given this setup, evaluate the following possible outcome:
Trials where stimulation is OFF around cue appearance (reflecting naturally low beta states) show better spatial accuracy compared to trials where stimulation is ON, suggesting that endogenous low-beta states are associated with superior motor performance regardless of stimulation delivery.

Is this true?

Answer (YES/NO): NO